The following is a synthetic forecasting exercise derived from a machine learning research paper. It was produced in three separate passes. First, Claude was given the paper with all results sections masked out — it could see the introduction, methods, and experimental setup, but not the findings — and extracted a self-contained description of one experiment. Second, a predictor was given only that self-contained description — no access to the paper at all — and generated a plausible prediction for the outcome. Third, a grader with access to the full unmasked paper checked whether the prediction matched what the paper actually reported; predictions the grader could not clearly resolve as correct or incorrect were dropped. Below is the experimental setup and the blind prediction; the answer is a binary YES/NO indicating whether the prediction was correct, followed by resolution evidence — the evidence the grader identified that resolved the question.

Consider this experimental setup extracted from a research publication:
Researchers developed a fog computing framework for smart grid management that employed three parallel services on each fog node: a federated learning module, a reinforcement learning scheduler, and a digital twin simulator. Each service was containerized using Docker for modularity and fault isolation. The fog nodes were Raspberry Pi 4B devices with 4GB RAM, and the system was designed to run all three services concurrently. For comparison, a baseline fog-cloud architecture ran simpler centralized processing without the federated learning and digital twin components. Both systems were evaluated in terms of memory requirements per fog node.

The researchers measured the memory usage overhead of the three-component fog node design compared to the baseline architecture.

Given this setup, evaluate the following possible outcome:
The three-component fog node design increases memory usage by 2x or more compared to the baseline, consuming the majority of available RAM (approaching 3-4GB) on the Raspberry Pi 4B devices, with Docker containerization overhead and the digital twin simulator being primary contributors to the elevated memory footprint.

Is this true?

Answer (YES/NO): NO